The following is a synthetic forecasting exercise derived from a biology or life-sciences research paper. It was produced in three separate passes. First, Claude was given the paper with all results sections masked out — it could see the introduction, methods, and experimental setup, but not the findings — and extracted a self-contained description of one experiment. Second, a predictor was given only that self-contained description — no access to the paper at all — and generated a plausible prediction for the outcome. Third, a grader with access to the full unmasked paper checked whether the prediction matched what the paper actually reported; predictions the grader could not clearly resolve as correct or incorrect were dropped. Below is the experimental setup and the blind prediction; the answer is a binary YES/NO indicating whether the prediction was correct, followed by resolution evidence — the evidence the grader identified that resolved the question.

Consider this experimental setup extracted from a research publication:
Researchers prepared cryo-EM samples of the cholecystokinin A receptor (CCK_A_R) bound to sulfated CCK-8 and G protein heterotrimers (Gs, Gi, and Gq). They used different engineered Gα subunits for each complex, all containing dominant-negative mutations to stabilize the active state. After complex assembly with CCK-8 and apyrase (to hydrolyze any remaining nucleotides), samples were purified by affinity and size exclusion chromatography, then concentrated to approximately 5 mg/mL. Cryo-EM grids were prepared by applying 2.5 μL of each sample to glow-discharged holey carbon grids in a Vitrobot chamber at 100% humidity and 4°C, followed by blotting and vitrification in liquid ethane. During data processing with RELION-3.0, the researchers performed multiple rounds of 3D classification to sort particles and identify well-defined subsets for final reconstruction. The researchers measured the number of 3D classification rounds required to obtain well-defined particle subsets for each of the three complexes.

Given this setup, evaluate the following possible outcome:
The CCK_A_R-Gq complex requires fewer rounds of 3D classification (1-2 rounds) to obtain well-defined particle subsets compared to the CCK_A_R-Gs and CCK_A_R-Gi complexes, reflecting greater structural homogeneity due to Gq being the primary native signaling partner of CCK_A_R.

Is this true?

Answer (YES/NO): NO